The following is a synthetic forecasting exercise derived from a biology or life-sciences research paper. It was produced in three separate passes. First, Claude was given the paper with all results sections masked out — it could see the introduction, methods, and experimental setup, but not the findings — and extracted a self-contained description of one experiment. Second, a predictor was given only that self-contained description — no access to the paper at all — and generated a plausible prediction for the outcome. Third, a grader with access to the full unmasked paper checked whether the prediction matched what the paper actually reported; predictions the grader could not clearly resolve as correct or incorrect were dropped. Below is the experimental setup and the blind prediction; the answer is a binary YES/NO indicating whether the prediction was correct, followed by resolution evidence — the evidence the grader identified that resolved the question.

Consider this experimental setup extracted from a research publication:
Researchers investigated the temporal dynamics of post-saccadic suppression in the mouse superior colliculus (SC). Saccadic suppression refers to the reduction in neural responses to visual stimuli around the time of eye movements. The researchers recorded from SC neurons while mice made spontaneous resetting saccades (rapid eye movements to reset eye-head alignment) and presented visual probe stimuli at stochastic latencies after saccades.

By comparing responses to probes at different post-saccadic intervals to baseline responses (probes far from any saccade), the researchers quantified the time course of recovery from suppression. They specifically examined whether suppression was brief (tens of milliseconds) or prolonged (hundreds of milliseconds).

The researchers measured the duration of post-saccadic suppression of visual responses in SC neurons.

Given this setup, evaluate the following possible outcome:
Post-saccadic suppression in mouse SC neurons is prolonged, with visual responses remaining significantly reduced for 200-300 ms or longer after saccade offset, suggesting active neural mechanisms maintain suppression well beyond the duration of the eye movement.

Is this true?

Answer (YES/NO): YES